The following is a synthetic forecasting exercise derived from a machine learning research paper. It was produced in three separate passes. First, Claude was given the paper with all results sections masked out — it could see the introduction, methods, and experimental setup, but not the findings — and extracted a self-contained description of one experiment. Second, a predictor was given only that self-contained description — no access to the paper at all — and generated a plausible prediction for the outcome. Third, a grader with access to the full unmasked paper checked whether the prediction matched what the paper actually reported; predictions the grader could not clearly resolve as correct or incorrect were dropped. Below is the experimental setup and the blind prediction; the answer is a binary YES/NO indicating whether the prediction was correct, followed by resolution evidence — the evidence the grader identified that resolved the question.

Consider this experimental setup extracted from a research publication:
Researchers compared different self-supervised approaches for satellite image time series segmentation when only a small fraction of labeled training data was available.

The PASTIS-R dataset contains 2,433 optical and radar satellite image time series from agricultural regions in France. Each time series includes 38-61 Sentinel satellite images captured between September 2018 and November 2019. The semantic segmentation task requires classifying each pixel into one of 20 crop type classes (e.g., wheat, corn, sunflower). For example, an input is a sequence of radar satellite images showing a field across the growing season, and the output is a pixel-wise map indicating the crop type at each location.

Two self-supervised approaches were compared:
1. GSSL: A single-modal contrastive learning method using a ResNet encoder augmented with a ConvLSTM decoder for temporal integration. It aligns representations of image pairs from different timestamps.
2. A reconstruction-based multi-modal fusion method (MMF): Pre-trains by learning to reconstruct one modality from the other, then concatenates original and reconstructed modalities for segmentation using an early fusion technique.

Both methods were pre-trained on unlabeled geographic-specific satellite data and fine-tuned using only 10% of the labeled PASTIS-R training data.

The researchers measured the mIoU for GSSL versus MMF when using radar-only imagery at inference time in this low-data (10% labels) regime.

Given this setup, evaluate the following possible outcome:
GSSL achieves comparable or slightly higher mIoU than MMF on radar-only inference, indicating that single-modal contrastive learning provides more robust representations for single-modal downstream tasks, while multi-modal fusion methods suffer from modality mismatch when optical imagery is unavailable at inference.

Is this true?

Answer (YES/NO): NO